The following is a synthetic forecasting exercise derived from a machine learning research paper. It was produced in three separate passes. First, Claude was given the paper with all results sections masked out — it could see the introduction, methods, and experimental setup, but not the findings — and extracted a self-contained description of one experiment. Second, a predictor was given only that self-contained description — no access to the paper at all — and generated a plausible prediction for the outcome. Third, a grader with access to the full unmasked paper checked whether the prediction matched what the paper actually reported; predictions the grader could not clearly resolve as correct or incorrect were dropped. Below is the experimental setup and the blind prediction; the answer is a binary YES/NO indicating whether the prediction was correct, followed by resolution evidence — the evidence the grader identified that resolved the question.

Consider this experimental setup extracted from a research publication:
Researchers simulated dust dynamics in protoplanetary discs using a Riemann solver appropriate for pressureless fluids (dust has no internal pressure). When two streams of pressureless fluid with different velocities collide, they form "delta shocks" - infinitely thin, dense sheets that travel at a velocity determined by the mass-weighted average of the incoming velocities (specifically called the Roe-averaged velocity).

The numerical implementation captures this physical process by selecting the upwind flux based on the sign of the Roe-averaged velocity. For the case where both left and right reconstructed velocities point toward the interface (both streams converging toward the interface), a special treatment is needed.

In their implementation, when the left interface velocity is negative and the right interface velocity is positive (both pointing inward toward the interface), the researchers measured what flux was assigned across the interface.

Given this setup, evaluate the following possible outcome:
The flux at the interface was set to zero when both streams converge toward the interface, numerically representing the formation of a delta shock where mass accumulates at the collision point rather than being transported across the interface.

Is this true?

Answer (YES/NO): YES